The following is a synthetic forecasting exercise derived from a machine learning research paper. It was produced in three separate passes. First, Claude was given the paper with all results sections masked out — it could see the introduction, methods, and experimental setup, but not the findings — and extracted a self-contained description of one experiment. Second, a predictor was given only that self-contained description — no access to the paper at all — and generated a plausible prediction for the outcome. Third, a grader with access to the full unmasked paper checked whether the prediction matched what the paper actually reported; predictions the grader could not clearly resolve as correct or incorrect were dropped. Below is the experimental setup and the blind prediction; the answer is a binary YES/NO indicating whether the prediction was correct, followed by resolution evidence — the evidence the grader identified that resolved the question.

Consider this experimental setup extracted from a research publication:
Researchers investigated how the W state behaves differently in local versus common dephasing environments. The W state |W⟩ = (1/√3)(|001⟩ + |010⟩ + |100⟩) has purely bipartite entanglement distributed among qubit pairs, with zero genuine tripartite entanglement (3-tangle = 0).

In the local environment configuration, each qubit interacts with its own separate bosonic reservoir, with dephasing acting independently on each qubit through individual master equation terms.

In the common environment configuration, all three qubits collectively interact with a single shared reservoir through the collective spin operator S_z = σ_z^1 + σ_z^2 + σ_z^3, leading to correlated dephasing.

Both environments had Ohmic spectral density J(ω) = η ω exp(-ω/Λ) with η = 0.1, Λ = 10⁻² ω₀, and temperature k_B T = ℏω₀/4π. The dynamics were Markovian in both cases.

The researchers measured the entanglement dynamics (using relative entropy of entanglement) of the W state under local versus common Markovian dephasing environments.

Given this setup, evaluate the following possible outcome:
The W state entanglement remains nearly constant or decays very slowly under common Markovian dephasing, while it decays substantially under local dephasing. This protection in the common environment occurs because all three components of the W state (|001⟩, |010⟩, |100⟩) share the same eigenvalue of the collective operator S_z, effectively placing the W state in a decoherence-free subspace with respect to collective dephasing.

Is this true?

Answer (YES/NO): YES